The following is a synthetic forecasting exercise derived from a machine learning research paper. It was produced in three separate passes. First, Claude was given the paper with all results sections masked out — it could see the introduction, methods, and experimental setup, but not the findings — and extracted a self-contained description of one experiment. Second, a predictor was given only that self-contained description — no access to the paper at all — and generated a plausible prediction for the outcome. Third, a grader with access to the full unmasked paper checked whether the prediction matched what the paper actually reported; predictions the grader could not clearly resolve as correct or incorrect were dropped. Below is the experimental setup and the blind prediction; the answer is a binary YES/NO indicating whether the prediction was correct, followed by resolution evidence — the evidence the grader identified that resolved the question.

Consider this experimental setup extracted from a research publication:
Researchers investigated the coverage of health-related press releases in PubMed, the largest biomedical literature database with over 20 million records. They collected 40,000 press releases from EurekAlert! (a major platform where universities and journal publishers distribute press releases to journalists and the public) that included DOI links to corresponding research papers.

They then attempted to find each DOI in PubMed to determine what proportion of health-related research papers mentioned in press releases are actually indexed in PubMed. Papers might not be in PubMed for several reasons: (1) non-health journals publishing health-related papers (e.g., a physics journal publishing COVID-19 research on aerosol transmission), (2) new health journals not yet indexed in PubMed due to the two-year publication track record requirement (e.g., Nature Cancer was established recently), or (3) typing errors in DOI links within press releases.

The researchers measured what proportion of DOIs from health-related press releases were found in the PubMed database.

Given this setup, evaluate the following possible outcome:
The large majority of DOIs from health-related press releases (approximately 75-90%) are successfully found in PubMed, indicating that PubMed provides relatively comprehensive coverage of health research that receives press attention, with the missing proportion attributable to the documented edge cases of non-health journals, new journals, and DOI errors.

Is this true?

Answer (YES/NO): NO